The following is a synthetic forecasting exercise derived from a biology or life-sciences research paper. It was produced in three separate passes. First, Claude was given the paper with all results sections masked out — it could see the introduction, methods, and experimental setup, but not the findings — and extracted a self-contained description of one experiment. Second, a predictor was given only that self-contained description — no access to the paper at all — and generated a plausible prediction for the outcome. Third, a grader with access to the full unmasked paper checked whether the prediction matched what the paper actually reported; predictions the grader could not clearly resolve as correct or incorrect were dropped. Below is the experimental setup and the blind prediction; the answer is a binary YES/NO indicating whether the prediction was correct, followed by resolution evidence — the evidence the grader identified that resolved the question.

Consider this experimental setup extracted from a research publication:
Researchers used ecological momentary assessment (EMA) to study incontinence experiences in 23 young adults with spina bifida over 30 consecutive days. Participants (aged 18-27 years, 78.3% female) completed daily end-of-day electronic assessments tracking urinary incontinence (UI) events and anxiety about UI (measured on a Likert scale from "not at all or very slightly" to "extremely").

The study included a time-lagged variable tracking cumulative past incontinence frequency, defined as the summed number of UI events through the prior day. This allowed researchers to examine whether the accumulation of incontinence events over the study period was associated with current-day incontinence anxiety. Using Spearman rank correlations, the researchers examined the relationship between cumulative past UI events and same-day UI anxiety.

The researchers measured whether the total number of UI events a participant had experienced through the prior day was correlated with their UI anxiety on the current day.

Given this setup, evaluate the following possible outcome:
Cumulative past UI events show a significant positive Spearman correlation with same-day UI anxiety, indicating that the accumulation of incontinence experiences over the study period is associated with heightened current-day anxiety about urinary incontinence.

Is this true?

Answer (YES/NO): NO